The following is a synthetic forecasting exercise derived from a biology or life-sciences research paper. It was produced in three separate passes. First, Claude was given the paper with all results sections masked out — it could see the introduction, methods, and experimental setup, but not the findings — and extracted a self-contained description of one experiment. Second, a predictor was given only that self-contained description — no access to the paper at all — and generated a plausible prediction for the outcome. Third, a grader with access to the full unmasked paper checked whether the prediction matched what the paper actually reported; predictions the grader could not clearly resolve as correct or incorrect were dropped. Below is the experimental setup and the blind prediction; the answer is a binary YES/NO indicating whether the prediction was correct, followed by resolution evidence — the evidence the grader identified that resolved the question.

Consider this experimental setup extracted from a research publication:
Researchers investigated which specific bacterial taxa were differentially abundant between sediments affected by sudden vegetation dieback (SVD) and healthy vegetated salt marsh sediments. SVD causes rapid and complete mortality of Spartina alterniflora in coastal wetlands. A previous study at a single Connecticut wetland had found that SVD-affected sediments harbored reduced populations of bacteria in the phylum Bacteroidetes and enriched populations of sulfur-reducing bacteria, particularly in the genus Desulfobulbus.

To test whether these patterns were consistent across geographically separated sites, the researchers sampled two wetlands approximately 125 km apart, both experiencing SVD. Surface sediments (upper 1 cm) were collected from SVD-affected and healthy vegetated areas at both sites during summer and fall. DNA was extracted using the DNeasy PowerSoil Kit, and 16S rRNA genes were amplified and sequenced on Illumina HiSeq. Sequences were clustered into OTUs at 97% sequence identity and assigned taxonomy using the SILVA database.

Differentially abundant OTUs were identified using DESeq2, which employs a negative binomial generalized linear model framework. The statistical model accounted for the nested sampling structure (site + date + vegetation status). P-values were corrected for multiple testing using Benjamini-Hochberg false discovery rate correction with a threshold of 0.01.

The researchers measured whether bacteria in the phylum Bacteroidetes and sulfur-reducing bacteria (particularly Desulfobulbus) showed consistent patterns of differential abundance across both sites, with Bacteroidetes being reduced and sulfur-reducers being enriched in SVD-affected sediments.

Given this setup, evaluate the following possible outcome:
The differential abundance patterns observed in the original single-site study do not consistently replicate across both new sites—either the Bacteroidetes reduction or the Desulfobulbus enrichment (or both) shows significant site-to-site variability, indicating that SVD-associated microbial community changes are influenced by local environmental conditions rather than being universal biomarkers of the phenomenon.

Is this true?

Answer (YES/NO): NO